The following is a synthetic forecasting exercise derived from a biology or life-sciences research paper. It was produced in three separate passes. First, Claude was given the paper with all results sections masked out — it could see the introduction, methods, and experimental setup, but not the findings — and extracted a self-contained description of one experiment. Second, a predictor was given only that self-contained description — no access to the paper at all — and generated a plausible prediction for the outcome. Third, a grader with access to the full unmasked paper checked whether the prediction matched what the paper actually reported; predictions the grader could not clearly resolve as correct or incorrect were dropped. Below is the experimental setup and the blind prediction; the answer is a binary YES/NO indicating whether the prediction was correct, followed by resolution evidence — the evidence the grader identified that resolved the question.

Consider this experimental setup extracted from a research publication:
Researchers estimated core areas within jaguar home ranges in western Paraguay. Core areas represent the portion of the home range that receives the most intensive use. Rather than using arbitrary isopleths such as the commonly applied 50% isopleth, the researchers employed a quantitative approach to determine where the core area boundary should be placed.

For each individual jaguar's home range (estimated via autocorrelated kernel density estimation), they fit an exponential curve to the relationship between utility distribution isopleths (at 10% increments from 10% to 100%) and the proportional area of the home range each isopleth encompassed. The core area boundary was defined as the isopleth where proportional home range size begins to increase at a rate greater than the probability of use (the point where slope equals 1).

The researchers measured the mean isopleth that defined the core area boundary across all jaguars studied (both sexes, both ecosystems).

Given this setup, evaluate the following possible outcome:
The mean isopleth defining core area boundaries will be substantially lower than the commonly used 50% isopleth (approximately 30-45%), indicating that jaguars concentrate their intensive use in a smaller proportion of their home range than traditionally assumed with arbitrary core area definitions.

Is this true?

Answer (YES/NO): NO